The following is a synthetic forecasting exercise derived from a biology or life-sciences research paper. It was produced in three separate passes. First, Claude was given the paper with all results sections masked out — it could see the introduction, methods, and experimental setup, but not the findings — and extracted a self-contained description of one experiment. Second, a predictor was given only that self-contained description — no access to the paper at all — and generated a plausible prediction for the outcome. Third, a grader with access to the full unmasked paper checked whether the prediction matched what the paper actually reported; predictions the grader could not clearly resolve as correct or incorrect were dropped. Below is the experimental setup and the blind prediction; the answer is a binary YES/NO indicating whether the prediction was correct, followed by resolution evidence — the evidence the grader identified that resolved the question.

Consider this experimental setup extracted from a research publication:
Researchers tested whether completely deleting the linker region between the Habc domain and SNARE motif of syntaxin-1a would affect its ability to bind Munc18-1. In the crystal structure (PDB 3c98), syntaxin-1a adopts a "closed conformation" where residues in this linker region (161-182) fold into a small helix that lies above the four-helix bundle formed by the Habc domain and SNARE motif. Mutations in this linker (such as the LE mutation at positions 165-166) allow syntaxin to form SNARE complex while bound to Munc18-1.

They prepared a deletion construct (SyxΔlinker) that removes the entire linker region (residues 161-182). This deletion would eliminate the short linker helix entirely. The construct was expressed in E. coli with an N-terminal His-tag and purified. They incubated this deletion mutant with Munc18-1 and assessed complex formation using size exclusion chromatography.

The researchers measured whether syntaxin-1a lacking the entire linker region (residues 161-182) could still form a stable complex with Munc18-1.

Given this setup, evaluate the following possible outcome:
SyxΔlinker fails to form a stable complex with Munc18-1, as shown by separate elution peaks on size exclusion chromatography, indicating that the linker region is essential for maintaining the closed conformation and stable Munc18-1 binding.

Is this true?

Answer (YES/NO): NO